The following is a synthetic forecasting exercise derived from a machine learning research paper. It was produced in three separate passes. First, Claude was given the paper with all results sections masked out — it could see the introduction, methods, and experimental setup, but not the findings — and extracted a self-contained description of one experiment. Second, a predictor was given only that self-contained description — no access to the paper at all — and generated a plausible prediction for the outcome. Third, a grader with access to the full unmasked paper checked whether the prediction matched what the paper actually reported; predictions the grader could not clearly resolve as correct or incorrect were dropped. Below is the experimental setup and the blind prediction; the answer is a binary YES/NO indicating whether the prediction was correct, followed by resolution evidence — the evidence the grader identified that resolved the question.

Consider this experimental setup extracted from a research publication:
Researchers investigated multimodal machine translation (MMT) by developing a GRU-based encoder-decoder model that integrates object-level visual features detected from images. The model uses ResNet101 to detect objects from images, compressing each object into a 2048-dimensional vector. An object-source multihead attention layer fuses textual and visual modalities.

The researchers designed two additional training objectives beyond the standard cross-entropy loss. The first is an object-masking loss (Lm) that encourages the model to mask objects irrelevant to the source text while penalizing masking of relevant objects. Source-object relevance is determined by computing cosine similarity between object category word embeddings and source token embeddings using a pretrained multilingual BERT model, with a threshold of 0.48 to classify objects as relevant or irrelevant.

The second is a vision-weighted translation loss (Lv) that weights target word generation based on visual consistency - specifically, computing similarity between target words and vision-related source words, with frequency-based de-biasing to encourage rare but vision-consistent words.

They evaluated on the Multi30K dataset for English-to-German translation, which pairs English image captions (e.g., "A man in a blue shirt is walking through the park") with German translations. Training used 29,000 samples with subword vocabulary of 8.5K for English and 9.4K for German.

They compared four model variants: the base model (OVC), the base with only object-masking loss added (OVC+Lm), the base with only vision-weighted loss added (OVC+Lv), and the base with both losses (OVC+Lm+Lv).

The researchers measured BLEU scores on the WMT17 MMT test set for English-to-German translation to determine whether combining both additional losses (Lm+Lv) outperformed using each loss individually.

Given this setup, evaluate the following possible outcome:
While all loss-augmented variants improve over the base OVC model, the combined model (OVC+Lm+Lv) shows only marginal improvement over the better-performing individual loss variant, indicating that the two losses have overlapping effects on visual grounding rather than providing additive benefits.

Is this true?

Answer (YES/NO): YES